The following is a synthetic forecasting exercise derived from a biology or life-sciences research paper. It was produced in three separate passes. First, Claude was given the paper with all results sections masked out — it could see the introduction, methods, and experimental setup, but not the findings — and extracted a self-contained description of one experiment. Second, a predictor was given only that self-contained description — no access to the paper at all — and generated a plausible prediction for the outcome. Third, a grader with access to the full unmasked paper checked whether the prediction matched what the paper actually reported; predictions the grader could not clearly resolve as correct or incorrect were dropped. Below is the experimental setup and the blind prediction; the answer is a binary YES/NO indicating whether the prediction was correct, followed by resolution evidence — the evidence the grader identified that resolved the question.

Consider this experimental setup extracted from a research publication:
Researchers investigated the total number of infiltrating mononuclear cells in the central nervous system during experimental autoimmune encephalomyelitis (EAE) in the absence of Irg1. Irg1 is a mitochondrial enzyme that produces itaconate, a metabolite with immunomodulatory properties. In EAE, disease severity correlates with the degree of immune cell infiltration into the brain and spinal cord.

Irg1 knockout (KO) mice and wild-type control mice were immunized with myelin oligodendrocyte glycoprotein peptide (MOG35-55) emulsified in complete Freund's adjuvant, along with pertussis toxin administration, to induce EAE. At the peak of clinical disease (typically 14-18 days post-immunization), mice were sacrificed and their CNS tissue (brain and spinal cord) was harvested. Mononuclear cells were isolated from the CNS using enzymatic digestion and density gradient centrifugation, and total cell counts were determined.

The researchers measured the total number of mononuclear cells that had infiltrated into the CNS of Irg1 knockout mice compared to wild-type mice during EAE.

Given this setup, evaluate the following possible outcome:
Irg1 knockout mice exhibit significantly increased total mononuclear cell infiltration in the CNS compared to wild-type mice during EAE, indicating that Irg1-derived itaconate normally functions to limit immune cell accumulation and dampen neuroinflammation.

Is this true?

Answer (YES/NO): YES